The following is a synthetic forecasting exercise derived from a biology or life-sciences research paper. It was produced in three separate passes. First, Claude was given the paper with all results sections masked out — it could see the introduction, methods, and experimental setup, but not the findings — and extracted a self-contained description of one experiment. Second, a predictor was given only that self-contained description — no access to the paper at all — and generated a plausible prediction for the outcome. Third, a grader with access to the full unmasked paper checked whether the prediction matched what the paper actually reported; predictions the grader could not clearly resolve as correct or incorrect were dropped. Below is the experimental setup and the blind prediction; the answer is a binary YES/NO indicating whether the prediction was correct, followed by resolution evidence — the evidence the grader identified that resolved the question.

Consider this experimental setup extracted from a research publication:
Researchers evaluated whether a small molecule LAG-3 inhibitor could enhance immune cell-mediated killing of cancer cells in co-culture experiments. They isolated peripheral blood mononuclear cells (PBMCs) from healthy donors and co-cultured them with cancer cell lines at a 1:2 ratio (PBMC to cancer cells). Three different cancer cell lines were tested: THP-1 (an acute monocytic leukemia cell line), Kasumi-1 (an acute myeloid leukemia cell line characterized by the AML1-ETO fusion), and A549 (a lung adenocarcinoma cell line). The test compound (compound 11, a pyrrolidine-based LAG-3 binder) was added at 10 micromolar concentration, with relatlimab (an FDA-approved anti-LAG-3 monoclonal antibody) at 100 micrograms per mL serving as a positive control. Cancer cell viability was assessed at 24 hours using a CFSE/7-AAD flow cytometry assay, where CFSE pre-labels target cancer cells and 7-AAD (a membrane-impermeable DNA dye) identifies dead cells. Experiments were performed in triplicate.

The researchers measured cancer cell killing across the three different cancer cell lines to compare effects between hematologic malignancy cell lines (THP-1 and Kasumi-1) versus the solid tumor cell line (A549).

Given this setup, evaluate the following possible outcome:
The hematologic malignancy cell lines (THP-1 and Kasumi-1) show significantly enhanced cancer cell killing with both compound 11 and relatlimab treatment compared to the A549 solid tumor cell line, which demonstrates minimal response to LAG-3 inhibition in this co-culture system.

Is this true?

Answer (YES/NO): NO